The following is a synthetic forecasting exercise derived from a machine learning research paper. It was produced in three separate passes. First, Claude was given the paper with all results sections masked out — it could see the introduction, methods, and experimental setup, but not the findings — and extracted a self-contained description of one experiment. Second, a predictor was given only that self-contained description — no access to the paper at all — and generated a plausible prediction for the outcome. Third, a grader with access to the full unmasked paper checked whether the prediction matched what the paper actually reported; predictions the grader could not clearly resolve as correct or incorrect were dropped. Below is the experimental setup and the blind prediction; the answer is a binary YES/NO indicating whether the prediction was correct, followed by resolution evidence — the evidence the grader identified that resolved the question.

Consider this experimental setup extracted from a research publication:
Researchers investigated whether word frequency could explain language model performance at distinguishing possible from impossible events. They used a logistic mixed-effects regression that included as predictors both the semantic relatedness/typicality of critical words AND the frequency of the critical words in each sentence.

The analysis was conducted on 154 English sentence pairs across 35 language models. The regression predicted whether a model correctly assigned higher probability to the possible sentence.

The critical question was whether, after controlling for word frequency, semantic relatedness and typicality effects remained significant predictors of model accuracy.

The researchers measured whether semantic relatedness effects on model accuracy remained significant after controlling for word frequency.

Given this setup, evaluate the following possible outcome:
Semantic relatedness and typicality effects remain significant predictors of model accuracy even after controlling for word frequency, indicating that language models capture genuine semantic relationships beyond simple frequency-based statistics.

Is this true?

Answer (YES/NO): NO